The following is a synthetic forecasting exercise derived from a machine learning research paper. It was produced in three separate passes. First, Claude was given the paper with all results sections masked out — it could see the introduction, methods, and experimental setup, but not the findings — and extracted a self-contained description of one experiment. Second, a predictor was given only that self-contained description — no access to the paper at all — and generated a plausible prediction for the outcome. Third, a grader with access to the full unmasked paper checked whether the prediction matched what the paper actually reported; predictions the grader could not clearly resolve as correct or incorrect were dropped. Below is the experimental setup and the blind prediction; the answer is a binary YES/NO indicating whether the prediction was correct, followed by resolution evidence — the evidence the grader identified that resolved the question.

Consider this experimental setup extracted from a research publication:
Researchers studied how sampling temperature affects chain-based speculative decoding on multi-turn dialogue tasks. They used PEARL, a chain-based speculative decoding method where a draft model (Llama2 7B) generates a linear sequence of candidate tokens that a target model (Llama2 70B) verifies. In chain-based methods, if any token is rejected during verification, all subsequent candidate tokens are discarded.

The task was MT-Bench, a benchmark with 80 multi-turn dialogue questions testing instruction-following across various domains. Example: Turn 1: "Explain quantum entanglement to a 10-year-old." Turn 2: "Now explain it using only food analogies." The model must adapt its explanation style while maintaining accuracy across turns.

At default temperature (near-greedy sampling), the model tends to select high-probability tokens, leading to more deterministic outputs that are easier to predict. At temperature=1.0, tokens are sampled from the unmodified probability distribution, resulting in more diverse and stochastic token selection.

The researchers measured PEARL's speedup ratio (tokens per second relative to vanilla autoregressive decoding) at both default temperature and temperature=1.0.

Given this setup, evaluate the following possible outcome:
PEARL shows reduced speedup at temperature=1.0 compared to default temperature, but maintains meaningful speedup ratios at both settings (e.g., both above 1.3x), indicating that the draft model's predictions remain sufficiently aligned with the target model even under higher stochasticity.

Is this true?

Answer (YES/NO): YES